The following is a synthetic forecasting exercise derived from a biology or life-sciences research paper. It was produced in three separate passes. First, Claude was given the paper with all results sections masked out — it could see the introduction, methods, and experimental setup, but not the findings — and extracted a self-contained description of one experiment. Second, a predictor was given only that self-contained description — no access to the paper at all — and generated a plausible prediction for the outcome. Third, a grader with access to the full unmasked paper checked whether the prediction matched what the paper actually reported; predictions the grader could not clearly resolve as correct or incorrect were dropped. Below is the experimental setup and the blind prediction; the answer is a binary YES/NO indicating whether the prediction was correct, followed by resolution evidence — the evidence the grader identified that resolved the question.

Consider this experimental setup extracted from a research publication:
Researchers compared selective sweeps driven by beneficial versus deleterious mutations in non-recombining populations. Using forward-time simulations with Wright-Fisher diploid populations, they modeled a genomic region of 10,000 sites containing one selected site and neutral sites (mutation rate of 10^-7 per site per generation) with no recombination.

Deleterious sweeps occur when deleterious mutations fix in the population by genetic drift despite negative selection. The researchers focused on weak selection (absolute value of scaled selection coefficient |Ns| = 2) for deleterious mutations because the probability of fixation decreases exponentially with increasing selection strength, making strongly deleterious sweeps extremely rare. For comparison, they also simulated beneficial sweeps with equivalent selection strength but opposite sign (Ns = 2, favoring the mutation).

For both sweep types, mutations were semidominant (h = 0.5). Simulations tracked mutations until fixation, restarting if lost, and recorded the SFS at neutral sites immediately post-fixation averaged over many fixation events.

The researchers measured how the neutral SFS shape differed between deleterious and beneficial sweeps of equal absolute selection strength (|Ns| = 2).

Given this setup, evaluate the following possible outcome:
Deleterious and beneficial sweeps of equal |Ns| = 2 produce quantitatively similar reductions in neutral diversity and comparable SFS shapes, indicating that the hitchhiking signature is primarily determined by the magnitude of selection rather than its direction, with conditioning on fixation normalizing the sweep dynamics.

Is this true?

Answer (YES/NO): YES